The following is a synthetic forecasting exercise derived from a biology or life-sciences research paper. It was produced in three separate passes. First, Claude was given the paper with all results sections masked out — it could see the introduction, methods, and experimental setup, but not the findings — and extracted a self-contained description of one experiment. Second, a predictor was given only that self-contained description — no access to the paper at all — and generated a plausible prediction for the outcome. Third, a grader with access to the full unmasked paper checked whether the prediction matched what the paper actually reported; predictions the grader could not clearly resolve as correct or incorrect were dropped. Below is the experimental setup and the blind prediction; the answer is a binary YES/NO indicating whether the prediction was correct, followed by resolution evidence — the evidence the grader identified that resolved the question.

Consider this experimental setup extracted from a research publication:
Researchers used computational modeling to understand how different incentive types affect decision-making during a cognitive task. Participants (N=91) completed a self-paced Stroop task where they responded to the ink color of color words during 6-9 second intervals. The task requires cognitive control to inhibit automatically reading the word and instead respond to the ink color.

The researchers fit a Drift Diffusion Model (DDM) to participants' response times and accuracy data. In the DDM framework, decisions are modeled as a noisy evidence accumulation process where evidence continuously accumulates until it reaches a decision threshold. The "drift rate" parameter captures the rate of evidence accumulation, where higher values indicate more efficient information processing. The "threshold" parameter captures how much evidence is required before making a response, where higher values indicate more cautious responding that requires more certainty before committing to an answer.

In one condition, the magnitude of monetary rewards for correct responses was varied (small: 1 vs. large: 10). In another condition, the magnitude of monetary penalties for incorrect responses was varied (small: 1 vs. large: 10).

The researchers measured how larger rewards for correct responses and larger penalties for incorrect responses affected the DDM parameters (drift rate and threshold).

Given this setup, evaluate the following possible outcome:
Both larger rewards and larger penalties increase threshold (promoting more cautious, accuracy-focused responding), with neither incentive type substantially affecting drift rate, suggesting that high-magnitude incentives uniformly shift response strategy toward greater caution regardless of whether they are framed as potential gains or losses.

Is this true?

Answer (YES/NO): NO